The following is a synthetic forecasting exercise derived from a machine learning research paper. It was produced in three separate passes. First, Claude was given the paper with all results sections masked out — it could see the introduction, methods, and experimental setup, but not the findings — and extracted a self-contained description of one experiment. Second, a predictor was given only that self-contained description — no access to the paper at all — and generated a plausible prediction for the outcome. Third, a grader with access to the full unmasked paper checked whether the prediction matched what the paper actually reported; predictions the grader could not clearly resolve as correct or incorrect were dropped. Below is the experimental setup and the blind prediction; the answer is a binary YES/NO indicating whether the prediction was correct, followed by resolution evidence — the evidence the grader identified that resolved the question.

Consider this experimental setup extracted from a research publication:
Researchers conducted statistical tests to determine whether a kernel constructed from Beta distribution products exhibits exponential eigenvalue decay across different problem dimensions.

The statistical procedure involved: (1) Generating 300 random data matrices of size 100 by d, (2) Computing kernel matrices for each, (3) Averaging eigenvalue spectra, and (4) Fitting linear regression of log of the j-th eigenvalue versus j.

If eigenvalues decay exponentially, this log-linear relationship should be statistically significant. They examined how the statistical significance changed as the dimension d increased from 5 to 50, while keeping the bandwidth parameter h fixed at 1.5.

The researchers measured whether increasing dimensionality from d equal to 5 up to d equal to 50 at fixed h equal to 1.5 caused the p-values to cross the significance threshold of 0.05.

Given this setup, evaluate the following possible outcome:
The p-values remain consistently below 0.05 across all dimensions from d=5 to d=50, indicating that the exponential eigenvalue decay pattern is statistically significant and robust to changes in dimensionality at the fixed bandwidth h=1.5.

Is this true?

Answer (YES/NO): YES